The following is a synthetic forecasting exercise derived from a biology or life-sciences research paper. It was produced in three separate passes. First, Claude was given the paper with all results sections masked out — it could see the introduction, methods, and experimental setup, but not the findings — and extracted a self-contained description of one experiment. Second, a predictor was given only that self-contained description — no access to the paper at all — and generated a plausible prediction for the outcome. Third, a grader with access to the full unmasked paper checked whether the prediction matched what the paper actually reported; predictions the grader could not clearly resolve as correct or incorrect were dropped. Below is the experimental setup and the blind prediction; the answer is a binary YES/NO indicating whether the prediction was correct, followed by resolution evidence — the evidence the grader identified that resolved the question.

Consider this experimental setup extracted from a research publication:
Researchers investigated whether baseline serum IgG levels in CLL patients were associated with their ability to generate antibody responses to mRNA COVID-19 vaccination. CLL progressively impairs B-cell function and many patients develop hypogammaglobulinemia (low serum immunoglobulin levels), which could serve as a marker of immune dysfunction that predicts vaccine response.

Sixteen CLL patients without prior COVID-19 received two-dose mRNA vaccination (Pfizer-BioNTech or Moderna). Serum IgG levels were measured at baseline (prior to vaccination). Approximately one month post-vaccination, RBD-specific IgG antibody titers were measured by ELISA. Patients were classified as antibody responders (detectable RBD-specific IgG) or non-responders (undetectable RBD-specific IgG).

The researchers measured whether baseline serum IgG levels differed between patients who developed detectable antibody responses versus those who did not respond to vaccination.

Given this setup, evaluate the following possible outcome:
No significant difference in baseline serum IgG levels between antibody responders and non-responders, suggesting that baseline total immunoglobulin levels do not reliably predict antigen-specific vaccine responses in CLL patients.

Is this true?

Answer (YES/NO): YES